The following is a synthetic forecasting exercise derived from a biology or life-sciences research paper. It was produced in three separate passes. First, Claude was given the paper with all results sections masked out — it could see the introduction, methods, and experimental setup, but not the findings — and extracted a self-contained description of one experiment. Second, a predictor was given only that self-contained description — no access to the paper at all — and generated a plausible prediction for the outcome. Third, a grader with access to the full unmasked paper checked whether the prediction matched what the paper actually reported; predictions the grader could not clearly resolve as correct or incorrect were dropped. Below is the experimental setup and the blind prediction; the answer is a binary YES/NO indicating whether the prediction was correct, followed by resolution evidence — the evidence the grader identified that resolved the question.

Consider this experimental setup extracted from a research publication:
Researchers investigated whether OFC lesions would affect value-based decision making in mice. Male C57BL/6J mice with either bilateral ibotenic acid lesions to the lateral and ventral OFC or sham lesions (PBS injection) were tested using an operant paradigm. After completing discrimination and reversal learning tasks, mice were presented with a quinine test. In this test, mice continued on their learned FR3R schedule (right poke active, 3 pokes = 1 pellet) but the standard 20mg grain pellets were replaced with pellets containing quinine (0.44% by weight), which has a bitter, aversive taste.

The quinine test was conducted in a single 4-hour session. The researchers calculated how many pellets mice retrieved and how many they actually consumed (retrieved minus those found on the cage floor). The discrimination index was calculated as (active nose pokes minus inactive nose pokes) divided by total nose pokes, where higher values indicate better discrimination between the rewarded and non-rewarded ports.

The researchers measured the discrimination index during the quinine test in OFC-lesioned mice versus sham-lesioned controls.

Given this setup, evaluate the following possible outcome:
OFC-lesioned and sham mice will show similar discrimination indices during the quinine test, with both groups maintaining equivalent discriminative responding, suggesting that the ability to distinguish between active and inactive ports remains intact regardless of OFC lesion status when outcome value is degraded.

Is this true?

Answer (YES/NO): NO